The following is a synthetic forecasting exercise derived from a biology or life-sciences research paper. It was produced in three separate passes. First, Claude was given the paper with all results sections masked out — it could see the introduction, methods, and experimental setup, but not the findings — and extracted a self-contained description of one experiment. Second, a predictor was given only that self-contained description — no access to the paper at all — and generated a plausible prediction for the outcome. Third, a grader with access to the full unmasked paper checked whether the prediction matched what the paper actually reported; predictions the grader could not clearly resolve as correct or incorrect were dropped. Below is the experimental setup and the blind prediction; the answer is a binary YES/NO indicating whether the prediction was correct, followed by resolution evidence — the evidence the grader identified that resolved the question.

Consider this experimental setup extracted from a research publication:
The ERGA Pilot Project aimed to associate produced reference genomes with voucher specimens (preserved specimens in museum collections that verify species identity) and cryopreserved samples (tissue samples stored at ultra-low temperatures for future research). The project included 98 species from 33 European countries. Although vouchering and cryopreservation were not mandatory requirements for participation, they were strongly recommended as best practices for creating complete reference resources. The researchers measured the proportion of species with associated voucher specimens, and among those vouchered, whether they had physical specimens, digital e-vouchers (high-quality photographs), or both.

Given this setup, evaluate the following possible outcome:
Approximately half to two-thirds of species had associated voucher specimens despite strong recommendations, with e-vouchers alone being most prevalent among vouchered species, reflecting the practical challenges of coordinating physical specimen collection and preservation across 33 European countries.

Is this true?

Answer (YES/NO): NO